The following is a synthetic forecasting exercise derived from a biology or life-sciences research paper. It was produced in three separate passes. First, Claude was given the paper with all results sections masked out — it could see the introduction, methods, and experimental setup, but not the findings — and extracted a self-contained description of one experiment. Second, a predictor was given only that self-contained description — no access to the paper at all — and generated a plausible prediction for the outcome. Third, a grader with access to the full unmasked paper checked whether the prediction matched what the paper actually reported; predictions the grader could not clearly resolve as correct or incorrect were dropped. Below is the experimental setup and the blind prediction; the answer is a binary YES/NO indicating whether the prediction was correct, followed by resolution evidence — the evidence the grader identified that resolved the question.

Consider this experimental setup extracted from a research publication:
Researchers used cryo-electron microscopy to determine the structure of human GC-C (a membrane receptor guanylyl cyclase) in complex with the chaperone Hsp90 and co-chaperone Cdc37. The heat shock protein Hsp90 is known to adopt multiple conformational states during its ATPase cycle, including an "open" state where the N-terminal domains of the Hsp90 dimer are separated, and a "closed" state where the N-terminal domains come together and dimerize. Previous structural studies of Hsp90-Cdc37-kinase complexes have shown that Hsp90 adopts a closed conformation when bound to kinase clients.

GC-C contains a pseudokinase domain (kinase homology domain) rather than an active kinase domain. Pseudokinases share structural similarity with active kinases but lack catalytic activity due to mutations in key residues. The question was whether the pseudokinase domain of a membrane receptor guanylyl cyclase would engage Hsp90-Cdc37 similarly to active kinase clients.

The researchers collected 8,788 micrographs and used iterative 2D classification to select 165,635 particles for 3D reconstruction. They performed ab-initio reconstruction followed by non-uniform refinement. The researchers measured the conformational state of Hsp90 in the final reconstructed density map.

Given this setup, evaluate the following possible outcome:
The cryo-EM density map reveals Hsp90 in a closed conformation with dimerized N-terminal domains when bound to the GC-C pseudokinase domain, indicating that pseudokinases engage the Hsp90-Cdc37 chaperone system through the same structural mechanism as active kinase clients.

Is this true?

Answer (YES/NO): YES